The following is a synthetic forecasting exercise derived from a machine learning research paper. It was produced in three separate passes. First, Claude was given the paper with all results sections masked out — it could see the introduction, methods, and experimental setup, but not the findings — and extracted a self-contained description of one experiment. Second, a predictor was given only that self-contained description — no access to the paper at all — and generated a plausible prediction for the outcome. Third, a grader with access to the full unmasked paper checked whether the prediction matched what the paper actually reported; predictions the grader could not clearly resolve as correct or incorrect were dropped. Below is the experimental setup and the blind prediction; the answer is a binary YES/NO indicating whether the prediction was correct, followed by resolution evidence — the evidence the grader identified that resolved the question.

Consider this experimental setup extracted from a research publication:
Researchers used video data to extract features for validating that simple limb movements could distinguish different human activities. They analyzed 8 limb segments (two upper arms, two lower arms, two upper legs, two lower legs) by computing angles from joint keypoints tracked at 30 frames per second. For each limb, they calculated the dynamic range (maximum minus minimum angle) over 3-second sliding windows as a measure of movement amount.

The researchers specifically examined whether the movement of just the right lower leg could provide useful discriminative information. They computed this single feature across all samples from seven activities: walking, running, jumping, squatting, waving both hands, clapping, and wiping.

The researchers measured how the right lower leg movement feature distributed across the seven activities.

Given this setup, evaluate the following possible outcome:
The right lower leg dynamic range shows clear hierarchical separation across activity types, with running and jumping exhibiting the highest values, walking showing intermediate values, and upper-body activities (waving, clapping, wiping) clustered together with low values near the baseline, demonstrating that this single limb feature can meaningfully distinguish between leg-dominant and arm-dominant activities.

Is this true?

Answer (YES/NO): NO